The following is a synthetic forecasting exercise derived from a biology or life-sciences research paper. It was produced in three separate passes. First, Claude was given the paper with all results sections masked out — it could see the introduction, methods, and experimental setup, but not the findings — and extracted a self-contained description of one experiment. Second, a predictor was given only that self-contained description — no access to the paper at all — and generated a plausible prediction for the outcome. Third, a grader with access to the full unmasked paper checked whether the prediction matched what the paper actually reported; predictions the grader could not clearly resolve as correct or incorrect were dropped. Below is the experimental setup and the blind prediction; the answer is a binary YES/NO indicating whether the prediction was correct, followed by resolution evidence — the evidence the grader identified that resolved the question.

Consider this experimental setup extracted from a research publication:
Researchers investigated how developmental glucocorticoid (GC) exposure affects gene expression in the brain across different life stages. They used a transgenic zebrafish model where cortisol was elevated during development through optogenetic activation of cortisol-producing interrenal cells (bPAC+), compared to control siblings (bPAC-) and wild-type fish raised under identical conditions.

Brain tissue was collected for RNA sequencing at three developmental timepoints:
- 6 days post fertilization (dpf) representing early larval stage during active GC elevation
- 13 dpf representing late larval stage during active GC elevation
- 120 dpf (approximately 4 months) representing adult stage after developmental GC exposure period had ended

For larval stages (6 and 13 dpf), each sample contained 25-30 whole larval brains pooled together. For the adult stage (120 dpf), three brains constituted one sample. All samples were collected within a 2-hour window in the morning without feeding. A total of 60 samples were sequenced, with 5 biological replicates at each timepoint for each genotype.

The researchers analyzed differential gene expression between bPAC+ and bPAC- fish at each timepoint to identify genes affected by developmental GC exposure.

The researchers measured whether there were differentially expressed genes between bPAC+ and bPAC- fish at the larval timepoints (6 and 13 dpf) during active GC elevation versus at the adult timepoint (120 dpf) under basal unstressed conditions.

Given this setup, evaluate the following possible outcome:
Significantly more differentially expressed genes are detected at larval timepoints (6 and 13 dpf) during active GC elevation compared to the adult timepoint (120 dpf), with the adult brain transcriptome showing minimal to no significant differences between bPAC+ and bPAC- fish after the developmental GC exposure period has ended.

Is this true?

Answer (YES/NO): NO